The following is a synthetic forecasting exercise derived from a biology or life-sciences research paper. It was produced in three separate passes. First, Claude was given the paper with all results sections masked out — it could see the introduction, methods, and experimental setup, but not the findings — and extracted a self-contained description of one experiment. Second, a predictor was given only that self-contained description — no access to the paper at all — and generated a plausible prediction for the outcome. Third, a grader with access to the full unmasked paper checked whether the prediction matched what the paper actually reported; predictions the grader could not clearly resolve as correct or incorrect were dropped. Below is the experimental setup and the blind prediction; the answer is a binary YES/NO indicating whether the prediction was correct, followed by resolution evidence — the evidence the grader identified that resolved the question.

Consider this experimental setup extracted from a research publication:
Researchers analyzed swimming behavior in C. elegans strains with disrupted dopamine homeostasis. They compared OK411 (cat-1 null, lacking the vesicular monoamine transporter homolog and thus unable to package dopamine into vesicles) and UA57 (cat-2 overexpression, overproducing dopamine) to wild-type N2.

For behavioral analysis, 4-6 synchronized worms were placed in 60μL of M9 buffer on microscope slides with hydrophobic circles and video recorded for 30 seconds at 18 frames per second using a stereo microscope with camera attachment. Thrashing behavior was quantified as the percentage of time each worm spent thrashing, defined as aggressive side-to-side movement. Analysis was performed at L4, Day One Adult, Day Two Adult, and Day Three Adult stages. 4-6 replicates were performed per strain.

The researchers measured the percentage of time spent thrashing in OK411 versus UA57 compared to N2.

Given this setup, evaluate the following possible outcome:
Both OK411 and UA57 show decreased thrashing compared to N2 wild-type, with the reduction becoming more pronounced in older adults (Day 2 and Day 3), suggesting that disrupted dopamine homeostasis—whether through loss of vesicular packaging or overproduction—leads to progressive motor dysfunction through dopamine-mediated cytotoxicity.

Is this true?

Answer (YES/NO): NO